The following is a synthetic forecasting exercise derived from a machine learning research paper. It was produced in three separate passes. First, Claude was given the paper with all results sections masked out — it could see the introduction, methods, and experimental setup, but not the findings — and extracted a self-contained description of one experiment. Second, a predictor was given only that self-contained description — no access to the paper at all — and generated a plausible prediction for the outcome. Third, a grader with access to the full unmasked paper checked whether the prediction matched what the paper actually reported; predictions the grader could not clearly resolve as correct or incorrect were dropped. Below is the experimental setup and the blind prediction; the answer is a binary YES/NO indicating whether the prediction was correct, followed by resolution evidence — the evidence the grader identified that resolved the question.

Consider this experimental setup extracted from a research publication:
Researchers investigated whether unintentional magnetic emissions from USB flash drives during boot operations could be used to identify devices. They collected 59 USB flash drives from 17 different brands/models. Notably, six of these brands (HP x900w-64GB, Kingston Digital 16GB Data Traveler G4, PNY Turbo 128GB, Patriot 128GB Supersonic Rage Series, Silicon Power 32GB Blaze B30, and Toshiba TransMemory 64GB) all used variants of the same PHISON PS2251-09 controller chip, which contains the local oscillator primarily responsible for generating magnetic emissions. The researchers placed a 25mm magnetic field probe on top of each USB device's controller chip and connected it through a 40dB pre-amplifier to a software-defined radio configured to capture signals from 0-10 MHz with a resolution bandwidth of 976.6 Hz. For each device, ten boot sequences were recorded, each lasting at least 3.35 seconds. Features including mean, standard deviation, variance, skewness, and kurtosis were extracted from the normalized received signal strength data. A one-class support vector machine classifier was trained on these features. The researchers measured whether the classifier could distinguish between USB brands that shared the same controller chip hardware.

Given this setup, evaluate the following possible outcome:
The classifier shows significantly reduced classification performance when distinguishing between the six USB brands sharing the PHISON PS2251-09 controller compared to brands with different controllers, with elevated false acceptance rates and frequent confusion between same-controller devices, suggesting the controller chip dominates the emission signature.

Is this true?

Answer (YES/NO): NO